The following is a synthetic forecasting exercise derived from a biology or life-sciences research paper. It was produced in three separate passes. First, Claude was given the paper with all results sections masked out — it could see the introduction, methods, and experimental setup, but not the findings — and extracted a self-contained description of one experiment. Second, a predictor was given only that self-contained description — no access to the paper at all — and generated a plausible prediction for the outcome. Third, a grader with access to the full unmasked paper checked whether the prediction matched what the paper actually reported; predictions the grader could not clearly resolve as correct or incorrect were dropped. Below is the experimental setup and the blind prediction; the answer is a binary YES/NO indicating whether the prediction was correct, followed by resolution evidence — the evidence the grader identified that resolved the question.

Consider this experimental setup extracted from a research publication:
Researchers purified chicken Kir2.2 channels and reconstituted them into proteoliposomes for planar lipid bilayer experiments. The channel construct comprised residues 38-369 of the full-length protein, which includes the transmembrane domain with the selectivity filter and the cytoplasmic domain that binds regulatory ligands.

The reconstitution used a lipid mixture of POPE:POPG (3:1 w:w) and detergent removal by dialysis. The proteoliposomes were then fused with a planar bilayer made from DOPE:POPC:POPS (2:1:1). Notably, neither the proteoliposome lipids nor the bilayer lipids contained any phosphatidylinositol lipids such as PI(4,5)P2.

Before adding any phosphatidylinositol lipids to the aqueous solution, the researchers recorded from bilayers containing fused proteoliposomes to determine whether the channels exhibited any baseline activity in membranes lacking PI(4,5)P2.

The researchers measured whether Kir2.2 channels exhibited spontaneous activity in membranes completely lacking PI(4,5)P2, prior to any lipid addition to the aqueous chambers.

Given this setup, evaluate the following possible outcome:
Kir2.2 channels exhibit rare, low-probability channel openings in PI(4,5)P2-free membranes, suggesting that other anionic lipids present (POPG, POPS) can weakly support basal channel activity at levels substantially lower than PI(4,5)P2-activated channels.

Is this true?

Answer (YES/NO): NO